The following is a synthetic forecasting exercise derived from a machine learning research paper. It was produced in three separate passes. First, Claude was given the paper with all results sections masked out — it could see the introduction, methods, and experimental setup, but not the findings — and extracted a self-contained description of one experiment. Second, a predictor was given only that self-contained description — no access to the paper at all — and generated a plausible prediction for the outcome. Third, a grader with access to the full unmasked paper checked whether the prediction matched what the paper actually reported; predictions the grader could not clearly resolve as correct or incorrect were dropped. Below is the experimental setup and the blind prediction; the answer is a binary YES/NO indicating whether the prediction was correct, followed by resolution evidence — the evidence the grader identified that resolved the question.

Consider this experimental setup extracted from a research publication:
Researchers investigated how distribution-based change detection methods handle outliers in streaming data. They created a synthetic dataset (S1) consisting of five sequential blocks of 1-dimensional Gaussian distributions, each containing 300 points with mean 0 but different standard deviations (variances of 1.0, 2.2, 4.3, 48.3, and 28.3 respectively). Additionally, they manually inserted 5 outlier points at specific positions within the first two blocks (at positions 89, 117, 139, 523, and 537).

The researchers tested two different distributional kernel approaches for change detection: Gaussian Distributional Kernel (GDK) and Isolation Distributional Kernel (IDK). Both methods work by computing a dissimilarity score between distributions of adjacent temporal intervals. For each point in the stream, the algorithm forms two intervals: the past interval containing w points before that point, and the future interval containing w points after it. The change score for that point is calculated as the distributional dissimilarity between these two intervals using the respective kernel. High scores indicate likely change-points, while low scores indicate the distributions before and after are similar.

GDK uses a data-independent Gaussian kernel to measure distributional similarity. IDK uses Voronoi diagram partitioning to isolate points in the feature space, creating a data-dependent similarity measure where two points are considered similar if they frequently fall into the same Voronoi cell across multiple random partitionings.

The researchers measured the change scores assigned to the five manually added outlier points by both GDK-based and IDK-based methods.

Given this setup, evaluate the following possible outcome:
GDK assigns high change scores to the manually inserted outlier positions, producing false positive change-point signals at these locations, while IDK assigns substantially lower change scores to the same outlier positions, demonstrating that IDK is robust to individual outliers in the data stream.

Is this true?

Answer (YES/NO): NO